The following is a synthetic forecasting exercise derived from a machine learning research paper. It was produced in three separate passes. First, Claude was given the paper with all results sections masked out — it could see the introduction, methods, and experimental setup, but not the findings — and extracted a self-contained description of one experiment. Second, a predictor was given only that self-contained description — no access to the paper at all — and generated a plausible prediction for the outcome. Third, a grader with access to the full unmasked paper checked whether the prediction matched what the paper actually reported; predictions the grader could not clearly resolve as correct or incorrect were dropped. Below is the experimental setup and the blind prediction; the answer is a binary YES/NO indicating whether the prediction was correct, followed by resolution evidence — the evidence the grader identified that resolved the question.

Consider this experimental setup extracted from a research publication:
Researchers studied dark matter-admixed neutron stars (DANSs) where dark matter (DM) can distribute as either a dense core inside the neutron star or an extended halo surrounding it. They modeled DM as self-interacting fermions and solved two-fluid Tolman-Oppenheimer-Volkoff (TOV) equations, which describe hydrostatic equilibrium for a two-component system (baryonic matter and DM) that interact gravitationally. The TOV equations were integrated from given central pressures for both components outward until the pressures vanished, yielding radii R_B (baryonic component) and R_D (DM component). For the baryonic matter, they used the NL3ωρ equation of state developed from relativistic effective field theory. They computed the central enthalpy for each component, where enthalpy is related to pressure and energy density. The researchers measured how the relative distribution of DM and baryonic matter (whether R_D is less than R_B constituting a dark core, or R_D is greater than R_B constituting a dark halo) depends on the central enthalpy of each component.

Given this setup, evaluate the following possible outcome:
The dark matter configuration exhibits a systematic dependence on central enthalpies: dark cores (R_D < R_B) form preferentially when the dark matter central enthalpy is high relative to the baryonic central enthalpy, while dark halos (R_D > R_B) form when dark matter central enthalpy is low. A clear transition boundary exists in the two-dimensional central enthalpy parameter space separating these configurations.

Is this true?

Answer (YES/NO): NO